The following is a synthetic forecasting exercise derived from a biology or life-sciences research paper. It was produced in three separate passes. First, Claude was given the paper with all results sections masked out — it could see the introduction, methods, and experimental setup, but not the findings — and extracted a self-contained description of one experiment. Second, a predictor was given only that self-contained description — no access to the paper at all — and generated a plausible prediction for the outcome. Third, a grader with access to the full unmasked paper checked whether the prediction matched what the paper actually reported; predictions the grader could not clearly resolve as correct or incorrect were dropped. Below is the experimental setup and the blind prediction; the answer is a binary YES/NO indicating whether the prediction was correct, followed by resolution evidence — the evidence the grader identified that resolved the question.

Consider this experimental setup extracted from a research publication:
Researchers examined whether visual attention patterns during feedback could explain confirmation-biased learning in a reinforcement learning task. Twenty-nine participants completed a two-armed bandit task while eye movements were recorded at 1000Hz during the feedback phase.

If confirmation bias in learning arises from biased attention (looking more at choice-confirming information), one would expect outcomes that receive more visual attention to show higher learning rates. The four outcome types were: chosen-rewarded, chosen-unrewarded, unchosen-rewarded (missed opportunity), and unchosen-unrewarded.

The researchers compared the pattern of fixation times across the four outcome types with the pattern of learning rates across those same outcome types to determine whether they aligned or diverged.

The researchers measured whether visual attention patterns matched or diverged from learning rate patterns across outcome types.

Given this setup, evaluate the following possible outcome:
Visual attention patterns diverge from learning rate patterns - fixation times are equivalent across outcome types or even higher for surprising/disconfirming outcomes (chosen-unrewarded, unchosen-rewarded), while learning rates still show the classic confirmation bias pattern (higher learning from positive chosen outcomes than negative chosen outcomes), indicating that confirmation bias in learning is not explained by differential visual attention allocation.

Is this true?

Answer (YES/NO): YES